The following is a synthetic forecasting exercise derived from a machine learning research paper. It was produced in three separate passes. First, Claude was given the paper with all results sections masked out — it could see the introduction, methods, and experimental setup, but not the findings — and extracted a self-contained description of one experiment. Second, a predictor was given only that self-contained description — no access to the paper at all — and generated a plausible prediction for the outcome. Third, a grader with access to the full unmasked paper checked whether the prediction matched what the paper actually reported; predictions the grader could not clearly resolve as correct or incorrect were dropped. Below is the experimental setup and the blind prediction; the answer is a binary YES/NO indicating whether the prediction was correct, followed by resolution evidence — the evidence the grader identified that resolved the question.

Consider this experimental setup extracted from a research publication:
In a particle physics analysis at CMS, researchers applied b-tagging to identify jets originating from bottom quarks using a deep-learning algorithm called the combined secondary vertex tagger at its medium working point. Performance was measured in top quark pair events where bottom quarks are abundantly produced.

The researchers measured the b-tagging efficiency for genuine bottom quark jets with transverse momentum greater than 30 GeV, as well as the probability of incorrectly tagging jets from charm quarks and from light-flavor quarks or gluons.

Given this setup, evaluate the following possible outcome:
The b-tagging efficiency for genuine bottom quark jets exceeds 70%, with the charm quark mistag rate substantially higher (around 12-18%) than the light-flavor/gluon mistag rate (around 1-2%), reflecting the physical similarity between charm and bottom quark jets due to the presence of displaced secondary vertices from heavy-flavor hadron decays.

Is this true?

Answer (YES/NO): NO